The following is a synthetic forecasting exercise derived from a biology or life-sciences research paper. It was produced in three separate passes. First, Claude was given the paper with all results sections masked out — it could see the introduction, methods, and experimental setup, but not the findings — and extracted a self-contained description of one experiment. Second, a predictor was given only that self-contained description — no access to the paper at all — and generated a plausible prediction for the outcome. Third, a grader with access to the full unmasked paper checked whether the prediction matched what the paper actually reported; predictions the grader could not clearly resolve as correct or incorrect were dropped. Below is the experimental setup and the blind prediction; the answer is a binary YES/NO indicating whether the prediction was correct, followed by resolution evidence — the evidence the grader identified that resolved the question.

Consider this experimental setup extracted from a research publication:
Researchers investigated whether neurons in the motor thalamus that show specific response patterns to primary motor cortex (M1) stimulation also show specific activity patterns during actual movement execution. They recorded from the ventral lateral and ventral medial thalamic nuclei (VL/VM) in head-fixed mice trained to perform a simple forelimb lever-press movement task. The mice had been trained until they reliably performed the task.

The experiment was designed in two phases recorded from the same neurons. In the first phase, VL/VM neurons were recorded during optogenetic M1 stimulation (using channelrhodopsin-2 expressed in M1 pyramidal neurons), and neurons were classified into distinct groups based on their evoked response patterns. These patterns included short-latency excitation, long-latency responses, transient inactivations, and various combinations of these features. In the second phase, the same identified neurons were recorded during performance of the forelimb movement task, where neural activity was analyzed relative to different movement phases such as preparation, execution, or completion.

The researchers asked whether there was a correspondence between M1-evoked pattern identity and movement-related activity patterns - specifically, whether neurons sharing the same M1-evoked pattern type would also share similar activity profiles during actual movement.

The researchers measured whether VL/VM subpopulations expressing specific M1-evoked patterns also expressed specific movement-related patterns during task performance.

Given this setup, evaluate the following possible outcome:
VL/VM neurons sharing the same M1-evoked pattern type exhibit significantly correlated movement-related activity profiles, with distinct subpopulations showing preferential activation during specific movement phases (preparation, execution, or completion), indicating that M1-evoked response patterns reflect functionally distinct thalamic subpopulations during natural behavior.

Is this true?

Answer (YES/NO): NO